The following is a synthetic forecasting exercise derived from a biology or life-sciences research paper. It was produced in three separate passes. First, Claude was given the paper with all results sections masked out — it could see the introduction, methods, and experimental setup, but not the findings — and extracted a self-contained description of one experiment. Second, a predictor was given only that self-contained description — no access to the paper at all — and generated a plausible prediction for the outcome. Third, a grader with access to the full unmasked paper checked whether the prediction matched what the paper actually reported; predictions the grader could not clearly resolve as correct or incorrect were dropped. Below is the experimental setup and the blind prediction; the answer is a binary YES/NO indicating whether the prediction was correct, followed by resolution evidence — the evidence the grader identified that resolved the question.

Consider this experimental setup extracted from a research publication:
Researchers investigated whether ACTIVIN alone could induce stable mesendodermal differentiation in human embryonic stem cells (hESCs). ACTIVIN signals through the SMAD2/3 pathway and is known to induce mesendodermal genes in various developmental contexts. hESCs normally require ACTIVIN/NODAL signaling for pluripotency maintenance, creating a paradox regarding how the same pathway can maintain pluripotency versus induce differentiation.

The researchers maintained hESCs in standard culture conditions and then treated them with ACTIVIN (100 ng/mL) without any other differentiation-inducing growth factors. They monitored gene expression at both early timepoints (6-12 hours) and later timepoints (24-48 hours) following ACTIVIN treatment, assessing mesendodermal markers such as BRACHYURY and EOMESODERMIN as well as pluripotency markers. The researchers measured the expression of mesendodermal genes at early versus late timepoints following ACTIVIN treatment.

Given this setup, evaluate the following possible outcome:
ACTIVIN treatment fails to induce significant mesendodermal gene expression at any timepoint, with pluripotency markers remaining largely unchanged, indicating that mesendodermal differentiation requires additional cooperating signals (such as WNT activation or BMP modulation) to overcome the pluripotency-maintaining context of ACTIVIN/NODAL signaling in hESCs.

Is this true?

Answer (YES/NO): NO